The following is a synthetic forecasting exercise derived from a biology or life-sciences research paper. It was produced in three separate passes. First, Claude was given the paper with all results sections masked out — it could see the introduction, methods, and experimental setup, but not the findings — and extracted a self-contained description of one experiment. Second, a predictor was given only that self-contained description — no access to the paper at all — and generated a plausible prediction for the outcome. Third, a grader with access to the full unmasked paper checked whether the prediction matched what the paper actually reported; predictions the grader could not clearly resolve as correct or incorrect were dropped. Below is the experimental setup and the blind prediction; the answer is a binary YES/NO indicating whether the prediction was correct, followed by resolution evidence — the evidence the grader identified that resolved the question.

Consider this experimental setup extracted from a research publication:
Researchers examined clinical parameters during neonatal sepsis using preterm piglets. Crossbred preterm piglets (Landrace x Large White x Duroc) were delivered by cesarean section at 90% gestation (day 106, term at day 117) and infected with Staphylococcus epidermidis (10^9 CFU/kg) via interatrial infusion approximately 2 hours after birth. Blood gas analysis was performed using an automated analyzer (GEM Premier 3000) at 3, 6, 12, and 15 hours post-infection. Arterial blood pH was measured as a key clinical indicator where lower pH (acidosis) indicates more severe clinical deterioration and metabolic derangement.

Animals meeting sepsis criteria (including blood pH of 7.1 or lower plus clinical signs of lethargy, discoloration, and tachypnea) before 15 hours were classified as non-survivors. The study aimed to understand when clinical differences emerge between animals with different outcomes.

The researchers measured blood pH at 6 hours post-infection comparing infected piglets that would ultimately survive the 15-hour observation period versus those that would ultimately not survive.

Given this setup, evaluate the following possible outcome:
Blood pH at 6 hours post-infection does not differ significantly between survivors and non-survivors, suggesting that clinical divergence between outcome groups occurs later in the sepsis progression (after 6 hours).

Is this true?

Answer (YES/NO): YES